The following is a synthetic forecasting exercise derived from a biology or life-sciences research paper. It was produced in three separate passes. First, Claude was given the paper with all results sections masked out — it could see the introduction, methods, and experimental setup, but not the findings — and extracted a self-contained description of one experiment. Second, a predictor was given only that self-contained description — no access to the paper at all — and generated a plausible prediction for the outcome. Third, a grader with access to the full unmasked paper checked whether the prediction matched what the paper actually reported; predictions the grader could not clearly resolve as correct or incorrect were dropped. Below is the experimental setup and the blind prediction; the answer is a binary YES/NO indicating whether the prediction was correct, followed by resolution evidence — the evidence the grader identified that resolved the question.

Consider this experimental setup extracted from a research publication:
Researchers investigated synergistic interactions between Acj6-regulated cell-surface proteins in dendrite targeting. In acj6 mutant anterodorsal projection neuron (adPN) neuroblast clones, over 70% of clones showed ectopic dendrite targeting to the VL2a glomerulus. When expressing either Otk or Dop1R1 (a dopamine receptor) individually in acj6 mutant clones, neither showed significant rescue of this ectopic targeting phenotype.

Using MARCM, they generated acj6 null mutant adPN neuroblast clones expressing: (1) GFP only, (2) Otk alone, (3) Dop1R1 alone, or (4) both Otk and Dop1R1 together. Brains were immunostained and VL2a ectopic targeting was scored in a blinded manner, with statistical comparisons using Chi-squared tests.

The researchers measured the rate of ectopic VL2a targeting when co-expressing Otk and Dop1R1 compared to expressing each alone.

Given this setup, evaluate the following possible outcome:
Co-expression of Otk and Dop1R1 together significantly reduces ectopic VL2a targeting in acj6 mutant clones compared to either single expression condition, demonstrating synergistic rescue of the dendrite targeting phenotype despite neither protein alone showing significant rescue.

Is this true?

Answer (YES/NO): YES